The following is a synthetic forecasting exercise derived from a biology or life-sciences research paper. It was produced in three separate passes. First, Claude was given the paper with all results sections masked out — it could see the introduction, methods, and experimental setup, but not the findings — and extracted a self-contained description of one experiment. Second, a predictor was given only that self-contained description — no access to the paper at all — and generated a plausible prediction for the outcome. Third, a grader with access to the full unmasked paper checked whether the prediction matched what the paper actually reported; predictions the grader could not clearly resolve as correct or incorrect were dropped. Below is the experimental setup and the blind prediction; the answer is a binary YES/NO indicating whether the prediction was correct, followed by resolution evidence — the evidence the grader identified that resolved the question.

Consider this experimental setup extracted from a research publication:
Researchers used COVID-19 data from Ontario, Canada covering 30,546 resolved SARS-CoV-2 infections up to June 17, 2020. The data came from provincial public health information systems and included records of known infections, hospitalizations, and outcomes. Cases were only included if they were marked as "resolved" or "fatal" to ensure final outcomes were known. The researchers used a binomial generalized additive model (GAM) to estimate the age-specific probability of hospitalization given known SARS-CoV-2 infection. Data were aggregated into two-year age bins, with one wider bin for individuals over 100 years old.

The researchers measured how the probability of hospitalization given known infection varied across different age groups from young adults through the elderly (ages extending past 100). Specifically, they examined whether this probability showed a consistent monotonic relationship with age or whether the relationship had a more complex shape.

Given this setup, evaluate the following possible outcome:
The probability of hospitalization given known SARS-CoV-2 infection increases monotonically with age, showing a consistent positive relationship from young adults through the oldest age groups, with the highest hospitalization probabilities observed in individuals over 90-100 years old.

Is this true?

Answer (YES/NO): NO